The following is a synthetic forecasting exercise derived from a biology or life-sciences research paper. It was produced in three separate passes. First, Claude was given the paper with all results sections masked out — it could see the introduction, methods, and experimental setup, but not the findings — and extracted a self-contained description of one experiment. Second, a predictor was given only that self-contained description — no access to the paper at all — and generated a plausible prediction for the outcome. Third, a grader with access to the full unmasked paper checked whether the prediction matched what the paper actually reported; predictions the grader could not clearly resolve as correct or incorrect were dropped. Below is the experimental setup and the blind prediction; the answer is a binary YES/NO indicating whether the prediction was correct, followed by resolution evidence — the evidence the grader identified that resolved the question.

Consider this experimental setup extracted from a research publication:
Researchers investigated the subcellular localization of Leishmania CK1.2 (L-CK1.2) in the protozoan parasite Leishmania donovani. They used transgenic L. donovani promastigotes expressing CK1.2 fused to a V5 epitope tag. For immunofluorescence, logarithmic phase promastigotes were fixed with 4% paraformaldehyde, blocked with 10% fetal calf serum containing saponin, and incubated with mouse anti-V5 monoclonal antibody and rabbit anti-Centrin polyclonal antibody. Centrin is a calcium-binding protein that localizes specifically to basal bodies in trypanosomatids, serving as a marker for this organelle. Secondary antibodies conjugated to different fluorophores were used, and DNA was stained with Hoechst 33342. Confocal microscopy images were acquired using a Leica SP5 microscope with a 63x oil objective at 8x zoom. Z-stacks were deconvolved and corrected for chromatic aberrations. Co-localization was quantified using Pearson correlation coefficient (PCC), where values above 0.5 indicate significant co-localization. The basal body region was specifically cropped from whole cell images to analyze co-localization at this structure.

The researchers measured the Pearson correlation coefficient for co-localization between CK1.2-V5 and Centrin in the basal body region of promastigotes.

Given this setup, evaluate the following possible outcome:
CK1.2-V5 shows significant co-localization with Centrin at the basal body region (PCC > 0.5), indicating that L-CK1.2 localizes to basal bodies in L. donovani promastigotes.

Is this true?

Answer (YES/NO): YES